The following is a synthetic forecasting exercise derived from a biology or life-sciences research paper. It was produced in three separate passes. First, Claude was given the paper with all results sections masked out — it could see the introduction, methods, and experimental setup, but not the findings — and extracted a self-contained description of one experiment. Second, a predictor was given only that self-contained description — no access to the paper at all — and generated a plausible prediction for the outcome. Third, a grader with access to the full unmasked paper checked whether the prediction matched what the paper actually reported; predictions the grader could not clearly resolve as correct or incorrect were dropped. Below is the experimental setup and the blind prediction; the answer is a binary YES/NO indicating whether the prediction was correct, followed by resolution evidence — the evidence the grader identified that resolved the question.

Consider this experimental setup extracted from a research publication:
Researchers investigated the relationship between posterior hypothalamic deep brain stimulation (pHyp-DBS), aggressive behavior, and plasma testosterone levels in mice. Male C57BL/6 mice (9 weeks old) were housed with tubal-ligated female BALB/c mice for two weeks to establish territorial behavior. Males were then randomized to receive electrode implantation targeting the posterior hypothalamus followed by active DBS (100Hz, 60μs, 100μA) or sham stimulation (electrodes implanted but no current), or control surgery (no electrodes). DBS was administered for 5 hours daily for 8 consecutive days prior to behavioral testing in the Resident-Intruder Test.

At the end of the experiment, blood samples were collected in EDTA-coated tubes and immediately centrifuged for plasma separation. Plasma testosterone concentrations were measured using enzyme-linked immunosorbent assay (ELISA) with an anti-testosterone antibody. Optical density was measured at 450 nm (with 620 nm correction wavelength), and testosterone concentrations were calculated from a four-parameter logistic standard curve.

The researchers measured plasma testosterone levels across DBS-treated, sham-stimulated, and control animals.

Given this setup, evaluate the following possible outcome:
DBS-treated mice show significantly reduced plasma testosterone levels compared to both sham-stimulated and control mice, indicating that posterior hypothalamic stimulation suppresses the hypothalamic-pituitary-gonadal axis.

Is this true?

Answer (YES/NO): YES